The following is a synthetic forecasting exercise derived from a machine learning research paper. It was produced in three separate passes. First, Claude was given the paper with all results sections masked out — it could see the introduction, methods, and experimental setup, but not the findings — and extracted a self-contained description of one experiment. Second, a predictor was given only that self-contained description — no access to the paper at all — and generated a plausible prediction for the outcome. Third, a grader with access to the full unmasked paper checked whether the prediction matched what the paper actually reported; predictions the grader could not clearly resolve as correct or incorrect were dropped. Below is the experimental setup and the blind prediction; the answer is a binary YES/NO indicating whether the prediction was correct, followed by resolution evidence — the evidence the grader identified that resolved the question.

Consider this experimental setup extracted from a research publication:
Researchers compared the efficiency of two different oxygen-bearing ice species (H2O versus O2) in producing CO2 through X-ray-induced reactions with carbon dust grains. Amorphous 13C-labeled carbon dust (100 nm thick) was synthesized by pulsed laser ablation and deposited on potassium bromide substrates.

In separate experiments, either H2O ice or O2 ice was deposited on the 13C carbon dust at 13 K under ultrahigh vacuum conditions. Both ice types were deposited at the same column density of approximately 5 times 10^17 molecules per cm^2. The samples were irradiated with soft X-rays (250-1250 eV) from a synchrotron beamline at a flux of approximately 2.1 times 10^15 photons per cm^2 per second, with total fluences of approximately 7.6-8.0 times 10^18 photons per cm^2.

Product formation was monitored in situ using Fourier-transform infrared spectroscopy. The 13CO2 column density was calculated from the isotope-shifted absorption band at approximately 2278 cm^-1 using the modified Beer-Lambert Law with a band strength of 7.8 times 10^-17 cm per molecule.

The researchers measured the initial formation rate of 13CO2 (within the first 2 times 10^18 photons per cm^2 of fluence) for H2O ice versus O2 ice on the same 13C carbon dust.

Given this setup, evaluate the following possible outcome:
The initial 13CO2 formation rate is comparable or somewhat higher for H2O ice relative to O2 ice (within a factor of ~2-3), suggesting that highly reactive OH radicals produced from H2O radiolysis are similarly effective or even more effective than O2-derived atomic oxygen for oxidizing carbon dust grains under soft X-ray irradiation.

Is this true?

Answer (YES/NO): NO